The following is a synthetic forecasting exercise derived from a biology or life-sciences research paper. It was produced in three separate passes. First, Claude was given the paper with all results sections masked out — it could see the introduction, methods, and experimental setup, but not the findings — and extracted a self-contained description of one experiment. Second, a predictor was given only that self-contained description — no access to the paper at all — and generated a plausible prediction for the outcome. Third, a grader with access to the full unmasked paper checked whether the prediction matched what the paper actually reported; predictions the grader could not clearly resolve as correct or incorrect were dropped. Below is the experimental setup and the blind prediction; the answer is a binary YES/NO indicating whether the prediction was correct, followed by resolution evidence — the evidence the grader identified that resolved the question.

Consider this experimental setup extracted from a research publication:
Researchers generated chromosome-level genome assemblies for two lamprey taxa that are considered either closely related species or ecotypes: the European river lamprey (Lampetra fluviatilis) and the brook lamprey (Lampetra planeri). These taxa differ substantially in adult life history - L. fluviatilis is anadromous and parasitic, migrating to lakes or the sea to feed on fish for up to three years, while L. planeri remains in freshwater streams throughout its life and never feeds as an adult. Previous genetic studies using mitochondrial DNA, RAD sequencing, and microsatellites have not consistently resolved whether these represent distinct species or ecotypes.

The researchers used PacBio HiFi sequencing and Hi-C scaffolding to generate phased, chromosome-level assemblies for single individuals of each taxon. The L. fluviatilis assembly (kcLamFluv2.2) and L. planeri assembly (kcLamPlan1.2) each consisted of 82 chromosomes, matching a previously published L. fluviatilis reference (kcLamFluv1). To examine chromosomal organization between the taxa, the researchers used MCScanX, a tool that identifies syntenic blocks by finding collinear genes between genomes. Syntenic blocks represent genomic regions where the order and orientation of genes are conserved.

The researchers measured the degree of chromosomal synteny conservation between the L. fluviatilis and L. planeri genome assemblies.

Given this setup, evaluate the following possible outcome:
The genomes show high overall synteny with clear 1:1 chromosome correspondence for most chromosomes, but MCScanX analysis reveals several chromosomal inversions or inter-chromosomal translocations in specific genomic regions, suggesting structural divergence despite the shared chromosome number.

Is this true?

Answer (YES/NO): NO